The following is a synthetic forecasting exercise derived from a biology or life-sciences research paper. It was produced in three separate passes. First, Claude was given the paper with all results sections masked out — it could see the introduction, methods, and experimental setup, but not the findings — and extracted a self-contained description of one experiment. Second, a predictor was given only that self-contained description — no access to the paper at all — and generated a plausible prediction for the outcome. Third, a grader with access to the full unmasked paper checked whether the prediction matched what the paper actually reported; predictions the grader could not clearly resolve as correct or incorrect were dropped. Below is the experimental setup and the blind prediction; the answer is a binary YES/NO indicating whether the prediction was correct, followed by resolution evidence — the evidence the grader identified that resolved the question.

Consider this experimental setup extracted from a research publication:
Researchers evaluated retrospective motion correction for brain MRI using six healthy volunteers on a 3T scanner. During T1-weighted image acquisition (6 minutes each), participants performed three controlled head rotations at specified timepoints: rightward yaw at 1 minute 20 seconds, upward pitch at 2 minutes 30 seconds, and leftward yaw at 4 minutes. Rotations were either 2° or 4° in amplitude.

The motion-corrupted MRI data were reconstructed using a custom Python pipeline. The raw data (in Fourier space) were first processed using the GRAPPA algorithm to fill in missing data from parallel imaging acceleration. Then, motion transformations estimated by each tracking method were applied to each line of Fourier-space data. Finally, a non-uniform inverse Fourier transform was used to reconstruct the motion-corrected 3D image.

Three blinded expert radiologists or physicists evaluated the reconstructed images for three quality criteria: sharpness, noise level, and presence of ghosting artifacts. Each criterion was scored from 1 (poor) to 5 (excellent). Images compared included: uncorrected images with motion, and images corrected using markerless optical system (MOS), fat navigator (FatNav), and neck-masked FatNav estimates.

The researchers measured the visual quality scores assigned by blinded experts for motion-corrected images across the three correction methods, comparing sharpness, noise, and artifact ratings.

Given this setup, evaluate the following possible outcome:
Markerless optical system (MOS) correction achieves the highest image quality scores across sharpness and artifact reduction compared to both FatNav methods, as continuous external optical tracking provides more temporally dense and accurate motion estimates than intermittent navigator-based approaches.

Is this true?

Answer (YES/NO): YES